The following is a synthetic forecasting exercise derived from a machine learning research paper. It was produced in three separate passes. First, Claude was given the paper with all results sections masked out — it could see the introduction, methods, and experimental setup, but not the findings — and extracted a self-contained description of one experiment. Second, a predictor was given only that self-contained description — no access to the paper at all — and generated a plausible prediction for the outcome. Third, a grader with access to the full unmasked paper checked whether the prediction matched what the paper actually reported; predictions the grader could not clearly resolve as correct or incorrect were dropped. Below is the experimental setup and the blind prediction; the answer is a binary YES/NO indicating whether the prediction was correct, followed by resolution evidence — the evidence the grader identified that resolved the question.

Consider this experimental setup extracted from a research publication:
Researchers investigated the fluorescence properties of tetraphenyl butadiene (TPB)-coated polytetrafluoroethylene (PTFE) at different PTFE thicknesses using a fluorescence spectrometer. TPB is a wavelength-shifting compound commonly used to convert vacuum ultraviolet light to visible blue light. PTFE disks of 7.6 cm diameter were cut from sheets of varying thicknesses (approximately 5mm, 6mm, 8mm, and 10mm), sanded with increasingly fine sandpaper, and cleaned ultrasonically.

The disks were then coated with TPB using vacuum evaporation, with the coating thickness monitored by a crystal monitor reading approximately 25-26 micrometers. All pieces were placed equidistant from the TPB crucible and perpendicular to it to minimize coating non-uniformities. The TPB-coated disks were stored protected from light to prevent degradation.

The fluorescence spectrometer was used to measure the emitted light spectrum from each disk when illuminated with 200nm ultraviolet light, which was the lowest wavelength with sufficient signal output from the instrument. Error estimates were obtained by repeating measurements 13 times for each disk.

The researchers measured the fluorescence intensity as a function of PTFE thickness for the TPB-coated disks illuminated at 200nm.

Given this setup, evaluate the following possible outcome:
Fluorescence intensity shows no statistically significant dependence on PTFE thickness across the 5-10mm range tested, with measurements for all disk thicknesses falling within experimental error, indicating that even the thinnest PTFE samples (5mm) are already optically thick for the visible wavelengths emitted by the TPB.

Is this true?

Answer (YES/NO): NO